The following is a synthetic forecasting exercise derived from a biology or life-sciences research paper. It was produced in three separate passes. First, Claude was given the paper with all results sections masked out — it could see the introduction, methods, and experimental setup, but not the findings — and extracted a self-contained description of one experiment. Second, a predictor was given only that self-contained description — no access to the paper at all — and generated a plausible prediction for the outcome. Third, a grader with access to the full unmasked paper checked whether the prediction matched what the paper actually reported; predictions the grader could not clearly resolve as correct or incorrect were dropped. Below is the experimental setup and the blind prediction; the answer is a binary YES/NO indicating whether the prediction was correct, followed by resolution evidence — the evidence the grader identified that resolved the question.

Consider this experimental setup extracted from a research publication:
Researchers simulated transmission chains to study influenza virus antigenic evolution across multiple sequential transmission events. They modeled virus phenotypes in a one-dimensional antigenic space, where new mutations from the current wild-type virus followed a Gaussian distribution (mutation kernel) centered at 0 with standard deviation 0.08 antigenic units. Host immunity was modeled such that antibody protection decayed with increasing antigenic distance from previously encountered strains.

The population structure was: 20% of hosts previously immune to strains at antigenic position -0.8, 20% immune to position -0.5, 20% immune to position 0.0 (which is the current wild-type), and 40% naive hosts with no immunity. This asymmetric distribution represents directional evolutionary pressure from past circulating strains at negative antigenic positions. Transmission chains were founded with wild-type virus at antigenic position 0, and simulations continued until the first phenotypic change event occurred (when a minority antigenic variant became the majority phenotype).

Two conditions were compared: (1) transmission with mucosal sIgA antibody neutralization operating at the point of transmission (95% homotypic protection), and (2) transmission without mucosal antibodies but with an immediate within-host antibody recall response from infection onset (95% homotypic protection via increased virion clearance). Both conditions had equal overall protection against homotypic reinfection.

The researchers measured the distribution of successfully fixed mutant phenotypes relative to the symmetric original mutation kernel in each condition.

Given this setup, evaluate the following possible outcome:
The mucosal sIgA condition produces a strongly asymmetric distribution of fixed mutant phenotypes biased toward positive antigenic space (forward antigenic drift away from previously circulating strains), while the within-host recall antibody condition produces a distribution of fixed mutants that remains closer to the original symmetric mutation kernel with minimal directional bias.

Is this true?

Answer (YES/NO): NO